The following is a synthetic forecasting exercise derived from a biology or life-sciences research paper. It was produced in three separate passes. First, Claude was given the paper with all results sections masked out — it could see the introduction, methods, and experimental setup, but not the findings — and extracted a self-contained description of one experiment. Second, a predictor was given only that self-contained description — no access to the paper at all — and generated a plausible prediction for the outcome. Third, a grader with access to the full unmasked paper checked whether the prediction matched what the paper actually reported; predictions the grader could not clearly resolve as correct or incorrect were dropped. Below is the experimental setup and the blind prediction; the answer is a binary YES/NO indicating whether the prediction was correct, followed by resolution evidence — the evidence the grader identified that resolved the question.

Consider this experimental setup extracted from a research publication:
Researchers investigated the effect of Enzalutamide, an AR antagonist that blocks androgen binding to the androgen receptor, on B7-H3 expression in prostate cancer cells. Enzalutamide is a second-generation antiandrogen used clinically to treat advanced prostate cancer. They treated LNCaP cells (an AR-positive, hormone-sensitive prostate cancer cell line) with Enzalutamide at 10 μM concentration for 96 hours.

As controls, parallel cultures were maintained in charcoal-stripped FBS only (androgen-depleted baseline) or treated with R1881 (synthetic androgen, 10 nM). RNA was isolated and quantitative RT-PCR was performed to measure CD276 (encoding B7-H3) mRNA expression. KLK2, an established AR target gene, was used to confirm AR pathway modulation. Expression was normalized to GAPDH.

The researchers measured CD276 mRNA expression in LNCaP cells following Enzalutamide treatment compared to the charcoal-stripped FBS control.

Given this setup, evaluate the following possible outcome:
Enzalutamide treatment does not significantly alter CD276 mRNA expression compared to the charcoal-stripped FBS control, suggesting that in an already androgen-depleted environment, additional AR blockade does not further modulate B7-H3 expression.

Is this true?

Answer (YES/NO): NO